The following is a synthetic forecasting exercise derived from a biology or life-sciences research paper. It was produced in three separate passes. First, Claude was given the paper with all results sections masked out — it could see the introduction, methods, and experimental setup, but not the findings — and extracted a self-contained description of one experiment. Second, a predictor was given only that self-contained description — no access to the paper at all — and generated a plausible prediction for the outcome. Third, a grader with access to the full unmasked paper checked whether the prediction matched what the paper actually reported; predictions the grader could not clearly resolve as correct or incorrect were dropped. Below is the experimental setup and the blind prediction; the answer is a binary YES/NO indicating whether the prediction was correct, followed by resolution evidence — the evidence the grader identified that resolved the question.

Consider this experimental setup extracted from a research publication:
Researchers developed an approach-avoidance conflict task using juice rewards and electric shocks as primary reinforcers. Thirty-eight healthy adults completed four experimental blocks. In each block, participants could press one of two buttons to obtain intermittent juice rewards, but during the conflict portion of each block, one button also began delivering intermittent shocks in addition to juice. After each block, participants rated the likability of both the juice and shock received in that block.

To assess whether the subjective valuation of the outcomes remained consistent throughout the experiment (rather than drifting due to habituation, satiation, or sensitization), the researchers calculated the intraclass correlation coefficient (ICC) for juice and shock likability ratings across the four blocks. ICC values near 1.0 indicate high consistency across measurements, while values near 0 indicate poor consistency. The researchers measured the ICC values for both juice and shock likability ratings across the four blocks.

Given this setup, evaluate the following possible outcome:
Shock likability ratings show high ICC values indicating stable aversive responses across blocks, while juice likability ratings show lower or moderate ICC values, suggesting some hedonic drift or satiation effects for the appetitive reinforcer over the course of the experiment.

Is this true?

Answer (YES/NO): NO